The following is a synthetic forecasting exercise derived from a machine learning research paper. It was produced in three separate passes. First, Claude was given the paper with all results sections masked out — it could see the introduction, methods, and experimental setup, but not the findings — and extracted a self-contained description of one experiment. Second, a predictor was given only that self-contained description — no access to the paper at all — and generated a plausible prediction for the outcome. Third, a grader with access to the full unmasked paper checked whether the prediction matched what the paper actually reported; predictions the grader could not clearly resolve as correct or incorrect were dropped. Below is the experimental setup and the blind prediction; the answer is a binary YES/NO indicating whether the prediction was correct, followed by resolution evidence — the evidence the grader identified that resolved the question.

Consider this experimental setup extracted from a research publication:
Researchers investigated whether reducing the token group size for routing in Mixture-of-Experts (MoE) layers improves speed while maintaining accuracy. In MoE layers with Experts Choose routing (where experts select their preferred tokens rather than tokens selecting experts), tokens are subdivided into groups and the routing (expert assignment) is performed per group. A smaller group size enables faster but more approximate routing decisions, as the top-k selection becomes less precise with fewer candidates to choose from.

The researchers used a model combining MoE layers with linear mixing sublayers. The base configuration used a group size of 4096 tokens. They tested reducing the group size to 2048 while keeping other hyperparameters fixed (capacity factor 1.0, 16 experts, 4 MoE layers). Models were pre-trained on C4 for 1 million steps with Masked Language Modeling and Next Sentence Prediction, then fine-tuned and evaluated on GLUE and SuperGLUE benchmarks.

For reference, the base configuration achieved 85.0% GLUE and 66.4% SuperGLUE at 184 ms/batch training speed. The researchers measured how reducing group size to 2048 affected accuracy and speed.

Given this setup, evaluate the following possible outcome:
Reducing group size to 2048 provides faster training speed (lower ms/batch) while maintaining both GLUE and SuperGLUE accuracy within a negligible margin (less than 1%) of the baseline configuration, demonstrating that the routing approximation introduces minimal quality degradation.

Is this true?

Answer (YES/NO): NO